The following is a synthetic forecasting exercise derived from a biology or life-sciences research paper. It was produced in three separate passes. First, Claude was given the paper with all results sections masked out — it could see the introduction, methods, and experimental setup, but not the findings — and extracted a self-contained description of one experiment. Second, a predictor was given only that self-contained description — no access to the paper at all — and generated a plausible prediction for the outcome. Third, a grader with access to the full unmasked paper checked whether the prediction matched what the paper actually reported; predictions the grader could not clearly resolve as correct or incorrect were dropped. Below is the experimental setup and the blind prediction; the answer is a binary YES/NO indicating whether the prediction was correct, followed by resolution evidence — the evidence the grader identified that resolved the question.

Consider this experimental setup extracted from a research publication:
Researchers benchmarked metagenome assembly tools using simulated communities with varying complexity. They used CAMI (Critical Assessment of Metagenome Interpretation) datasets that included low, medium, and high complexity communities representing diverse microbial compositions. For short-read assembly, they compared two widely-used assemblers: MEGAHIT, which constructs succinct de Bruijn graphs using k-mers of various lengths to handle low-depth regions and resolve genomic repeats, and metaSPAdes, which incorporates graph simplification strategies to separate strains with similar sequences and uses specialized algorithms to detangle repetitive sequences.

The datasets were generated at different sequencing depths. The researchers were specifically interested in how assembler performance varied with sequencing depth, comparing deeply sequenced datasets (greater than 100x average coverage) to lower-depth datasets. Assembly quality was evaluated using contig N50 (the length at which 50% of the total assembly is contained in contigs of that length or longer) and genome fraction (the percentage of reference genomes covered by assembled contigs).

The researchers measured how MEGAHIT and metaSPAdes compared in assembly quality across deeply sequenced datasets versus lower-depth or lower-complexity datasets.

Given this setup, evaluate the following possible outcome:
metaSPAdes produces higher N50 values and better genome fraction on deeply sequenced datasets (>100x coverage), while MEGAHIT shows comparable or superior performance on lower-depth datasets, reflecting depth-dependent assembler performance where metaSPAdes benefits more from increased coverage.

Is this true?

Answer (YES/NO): NO